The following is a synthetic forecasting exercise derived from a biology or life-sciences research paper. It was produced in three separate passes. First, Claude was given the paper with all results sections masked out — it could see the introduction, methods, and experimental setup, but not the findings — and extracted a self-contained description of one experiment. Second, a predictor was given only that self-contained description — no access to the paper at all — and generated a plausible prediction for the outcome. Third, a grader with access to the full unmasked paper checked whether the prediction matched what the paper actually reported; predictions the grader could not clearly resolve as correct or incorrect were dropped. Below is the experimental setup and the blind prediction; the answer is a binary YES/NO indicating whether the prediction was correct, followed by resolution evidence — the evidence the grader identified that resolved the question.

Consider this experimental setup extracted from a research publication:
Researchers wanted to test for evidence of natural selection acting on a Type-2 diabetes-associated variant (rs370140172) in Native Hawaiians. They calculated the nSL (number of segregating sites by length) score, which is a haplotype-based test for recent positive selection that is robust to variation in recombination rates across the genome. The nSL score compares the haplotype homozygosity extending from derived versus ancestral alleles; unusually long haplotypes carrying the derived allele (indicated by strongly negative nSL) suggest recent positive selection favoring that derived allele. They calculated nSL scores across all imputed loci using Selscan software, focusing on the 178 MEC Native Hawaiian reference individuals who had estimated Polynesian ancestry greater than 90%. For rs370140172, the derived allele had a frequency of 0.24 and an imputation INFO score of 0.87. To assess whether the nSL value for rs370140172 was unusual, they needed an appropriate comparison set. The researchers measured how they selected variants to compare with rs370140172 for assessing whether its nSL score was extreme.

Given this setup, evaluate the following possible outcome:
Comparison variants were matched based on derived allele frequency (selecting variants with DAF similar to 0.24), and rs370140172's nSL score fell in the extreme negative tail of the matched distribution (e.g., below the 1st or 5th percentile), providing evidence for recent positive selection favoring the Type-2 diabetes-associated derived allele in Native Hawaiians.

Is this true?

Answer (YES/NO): NO